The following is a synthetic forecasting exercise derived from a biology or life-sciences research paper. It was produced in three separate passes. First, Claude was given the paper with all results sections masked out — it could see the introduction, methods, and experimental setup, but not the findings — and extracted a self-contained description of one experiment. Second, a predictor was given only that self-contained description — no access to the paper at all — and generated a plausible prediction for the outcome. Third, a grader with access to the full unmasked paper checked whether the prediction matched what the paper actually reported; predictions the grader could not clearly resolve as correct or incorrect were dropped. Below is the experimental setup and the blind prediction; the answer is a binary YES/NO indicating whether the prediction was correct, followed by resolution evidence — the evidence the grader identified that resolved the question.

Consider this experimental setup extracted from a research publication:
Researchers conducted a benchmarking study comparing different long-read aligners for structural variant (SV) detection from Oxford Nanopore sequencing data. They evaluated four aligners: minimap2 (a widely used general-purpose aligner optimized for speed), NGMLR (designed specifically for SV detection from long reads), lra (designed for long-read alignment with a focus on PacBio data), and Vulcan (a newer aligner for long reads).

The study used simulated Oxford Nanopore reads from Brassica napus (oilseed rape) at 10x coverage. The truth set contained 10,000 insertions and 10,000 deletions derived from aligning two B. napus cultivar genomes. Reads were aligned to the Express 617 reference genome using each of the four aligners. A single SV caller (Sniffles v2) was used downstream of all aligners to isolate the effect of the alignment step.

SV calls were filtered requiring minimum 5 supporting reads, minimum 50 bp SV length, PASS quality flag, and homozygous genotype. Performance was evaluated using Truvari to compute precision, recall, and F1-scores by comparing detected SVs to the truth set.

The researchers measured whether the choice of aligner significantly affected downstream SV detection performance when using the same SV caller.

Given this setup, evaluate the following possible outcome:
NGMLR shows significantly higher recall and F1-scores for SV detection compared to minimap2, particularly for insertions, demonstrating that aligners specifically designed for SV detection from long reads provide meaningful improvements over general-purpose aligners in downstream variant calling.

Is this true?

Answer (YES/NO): NO